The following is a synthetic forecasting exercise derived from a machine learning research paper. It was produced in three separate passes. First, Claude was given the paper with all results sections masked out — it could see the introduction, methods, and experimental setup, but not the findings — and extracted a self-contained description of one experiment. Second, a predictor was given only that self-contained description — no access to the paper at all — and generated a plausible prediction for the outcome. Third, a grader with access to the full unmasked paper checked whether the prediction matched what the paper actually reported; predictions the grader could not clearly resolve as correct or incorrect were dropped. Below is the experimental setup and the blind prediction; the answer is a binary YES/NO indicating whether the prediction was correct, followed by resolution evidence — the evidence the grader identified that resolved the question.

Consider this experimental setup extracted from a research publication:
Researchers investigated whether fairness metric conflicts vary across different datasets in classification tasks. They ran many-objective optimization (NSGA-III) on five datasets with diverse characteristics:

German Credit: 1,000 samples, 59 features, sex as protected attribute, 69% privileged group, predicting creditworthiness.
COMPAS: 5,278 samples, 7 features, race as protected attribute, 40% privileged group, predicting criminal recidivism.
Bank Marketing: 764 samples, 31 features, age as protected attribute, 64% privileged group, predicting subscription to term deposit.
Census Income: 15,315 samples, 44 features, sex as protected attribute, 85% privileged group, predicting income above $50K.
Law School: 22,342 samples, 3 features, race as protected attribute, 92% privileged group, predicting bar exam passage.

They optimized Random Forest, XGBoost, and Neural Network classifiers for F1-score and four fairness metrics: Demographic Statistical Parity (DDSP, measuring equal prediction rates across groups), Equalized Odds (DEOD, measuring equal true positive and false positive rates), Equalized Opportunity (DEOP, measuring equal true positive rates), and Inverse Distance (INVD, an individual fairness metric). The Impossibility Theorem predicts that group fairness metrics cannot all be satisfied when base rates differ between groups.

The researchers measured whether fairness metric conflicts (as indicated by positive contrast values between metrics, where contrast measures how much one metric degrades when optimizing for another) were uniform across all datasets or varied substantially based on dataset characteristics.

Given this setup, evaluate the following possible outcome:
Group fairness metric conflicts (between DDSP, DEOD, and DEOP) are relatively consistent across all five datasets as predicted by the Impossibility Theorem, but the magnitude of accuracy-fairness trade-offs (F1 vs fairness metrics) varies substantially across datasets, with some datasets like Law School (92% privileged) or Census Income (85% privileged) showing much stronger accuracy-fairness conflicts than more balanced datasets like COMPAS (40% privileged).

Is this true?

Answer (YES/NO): NO